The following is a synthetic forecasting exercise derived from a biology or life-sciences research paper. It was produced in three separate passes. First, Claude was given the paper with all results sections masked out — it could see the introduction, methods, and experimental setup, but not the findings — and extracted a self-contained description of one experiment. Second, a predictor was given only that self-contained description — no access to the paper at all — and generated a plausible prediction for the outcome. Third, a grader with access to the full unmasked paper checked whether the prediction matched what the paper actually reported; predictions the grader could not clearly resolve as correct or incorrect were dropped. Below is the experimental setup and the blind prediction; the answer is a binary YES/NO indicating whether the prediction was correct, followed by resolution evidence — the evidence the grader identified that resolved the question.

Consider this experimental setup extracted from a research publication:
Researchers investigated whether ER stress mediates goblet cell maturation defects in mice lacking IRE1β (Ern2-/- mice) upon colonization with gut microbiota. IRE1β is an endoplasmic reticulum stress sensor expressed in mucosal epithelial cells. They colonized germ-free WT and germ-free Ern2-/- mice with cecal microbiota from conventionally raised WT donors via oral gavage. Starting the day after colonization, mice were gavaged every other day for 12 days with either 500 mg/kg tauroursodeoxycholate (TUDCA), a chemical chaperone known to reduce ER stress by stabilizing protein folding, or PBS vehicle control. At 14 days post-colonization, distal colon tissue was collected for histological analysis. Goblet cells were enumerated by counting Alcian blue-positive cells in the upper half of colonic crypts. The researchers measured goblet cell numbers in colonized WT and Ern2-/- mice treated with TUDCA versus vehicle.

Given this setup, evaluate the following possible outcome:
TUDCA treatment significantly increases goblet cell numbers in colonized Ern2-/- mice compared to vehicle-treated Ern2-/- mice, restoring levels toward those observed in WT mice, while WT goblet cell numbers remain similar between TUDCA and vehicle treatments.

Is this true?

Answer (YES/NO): YES